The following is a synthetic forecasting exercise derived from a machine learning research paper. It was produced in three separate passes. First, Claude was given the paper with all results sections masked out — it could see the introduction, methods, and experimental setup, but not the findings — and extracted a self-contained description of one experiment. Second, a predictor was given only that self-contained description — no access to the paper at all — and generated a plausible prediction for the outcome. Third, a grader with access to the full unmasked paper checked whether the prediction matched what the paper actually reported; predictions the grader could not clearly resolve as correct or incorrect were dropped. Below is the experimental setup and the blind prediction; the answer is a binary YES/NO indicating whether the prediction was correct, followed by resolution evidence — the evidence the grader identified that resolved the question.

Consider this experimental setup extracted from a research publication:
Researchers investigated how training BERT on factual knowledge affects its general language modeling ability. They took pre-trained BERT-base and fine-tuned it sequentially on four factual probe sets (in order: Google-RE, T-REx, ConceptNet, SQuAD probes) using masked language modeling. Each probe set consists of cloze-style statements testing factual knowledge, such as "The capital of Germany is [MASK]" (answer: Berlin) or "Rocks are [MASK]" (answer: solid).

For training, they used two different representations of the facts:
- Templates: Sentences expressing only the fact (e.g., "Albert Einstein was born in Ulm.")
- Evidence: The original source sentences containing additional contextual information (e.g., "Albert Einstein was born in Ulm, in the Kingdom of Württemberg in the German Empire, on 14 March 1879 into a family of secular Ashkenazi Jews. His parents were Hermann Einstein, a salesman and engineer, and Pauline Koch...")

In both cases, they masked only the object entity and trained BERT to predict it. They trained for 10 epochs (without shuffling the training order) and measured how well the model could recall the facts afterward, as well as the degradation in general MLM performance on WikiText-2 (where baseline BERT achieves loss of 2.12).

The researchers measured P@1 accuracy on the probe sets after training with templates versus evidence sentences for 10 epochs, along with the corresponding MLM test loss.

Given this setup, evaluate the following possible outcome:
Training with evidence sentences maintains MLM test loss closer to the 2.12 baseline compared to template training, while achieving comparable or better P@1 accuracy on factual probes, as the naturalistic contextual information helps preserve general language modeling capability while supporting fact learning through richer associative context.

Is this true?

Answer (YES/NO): NO